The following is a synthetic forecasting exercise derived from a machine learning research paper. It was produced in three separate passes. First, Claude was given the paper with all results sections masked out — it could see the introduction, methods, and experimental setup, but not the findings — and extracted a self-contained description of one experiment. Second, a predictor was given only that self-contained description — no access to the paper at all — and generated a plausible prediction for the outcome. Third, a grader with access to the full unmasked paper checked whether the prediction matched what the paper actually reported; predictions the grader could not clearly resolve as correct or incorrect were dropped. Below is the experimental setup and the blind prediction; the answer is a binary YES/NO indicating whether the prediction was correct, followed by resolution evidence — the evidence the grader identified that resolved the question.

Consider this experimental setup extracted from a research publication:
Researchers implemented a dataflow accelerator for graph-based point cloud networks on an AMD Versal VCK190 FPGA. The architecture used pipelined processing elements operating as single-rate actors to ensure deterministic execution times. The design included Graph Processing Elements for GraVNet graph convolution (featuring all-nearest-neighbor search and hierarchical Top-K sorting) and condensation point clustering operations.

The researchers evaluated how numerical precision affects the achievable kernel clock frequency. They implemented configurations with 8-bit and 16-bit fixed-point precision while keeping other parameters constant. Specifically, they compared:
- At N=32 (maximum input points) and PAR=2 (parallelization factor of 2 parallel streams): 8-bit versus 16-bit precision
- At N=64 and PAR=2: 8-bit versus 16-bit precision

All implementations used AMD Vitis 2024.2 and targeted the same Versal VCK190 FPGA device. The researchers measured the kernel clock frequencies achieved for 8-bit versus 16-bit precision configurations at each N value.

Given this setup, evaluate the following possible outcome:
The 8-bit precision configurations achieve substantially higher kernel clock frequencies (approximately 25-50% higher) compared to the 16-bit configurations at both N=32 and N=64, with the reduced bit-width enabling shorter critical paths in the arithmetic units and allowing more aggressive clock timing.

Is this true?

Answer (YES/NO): NO